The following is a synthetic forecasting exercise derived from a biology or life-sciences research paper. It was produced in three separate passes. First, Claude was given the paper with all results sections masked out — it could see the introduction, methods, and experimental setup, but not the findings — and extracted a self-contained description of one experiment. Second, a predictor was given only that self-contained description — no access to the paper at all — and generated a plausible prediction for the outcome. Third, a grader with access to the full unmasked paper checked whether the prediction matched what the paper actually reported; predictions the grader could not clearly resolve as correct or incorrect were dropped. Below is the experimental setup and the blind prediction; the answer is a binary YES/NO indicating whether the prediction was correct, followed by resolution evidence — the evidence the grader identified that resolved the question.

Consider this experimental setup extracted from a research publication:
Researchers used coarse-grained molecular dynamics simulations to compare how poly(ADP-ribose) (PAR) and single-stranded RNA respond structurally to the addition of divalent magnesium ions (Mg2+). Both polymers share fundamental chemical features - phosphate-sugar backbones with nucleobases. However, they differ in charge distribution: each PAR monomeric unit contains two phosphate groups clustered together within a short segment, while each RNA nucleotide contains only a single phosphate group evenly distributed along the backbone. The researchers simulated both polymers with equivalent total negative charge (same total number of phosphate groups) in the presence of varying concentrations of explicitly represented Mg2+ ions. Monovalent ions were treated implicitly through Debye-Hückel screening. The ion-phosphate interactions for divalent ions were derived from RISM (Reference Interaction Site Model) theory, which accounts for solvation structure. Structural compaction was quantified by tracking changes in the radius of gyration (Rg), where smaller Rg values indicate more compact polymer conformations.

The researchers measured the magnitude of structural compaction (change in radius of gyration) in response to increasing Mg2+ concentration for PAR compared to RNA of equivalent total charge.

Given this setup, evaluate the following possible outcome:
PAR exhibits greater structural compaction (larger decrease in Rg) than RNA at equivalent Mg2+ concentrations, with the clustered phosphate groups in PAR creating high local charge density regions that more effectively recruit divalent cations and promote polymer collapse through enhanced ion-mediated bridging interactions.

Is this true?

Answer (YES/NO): YES